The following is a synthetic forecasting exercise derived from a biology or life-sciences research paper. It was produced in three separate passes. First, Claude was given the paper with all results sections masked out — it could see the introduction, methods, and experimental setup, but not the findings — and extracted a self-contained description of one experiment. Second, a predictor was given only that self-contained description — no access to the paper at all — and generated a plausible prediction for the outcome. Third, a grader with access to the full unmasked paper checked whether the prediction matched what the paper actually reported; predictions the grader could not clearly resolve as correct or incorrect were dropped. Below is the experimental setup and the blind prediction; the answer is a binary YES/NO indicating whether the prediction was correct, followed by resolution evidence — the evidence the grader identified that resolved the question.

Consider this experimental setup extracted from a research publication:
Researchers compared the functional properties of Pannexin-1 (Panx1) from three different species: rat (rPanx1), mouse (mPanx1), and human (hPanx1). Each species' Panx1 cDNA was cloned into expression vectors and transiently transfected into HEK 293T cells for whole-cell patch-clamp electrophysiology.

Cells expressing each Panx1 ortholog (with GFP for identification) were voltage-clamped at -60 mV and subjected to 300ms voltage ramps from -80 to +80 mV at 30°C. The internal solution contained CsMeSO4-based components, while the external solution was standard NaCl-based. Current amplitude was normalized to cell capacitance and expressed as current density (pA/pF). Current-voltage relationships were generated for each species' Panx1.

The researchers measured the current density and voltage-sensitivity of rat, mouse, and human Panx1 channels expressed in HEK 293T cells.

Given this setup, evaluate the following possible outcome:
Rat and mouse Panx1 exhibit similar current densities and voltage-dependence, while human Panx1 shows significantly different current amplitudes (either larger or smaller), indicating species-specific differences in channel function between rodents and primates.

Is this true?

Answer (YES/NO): YES